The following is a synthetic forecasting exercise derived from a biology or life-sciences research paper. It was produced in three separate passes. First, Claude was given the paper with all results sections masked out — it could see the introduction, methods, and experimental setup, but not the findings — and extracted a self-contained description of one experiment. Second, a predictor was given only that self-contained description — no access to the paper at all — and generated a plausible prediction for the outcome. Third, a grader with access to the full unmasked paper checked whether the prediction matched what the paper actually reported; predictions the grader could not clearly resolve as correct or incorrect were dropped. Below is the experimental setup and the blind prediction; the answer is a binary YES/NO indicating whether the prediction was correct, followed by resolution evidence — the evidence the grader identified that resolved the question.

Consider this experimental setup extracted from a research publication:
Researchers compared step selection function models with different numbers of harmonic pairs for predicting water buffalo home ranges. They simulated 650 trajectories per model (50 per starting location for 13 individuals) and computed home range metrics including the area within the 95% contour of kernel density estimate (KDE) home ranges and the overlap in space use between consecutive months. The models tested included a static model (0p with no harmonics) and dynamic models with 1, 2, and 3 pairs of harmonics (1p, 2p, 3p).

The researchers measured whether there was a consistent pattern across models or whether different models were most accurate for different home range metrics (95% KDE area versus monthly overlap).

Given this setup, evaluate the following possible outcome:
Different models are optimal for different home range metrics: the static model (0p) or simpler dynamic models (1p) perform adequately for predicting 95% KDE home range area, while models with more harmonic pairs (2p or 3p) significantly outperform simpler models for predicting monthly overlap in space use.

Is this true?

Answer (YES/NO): NO